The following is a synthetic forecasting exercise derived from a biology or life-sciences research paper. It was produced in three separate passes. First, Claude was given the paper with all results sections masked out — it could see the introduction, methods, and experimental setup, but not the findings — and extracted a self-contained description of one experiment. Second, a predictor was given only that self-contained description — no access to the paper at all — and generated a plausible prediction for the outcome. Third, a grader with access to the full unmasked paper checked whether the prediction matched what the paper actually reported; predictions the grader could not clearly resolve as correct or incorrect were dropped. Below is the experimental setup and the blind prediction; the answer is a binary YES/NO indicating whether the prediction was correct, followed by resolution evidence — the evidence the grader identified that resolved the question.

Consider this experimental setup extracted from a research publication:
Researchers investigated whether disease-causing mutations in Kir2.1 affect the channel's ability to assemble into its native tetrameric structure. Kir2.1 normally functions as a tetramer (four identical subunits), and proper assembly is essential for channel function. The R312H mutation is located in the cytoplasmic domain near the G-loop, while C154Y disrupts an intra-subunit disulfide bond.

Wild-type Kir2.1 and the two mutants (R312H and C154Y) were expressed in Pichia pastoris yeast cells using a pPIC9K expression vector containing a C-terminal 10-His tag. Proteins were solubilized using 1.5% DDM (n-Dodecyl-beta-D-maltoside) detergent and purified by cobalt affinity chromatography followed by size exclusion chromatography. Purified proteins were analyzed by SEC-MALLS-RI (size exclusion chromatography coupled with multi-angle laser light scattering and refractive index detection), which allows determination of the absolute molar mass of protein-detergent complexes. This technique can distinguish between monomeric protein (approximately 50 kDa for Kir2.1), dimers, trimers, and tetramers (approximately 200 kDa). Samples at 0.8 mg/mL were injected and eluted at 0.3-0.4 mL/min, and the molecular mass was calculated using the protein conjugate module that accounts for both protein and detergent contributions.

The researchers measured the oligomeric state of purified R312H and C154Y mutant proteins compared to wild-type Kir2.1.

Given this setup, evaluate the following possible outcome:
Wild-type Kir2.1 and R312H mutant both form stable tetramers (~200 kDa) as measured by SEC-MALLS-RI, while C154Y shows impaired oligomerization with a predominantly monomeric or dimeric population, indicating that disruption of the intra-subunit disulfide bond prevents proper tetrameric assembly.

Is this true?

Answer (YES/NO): NO